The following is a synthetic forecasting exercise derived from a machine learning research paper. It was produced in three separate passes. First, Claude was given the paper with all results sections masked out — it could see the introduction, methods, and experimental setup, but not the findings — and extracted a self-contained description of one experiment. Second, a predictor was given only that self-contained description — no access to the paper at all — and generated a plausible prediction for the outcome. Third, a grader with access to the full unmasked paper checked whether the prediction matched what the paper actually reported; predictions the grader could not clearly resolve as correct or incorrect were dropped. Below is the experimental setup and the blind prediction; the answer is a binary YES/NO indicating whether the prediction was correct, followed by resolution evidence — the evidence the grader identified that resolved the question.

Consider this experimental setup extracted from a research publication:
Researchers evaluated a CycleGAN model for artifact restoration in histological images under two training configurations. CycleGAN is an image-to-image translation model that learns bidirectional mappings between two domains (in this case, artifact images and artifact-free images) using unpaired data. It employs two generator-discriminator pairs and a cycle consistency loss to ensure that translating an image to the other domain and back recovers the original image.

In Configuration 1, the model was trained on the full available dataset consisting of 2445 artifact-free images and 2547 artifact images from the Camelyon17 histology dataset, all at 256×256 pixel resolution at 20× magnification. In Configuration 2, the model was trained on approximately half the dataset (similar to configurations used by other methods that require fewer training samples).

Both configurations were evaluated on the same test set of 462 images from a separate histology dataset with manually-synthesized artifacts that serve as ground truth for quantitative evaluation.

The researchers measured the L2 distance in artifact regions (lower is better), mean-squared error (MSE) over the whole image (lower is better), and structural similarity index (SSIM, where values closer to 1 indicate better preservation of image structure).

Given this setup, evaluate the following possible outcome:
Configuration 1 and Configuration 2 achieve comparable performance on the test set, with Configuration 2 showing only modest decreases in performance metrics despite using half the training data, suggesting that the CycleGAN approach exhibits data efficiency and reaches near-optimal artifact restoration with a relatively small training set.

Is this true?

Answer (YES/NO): NO